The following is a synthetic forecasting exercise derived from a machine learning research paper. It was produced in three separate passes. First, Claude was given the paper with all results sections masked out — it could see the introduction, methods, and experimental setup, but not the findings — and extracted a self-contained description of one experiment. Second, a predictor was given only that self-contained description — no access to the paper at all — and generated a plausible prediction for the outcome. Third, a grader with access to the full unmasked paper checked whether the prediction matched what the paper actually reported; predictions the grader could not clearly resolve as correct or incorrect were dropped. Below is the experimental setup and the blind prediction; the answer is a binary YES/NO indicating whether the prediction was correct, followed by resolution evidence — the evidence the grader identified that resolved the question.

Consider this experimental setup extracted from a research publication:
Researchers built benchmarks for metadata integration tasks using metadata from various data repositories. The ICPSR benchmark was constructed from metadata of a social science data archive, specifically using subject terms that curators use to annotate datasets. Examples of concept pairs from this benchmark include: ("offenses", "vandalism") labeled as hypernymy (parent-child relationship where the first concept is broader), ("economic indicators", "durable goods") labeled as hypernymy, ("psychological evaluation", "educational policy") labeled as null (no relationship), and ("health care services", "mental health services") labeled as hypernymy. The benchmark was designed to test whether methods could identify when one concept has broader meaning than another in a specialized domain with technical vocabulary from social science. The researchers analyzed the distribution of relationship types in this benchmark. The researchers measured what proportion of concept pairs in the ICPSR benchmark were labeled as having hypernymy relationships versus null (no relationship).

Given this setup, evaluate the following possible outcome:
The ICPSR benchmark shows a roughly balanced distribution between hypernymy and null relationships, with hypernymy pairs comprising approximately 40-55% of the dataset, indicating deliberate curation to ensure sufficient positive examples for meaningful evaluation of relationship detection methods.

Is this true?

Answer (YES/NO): NO